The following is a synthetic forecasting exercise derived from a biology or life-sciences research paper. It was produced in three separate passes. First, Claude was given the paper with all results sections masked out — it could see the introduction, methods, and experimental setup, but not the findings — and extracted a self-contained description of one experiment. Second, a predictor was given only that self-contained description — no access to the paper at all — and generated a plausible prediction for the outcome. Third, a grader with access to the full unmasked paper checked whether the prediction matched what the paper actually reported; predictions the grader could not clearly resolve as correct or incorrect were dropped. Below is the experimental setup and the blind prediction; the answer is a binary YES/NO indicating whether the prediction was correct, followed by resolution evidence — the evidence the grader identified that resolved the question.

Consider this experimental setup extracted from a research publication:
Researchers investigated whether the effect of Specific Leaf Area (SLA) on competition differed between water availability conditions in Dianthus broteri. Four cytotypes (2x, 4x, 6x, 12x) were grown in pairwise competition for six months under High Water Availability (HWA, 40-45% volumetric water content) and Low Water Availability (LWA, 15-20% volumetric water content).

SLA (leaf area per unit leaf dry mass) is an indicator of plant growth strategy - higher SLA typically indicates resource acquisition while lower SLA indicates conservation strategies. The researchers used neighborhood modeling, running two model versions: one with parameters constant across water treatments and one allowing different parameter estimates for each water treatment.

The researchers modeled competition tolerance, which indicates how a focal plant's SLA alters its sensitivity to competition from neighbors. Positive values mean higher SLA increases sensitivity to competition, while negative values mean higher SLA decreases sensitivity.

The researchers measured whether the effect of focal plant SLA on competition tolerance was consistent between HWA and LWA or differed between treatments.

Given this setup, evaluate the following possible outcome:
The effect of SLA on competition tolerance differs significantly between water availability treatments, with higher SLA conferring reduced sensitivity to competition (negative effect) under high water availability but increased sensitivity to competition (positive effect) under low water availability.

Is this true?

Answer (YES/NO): NO